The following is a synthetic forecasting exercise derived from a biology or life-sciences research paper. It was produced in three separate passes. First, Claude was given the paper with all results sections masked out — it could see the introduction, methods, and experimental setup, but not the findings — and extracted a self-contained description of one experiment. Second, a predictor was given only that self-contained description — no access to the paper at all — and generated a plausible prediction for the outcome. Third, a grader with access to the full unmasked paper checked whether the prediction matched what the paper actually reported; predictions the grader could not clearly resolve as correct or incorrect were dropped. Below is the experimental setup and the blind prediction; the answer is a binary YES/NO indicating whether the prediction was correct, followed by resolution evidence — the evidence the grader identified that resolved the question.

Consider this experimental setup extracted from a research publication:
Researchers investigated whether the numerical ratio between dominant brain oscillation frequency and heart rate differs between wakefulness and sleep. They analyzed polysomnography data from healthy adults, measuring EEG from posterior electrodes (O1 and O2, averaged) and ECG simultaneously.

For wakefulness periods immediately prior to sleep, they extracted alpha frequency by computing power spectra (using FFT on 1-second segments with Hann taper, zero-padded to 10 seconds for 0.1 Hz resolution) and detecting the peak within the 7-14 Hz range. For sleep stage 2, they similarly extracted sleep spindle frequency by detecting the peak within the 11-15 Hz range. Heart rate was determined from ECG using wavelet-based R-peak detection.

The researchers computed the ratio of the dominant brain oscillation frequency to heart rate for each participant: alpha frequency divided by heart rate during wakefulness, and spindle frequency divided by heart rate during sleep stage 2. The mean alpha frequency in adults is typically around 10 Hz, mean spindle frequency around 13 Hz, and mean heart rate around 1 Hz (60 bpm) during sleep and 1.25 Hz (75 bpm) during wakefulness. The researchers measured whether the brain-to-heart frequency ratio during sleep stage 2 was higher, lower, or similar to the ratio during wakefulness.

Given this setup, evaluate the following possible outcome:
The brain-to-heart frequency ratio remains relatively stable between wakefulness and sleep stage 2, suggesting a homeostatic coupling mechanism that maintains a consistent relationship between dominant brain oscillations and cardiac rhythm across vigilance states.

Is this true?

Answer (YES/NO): NO